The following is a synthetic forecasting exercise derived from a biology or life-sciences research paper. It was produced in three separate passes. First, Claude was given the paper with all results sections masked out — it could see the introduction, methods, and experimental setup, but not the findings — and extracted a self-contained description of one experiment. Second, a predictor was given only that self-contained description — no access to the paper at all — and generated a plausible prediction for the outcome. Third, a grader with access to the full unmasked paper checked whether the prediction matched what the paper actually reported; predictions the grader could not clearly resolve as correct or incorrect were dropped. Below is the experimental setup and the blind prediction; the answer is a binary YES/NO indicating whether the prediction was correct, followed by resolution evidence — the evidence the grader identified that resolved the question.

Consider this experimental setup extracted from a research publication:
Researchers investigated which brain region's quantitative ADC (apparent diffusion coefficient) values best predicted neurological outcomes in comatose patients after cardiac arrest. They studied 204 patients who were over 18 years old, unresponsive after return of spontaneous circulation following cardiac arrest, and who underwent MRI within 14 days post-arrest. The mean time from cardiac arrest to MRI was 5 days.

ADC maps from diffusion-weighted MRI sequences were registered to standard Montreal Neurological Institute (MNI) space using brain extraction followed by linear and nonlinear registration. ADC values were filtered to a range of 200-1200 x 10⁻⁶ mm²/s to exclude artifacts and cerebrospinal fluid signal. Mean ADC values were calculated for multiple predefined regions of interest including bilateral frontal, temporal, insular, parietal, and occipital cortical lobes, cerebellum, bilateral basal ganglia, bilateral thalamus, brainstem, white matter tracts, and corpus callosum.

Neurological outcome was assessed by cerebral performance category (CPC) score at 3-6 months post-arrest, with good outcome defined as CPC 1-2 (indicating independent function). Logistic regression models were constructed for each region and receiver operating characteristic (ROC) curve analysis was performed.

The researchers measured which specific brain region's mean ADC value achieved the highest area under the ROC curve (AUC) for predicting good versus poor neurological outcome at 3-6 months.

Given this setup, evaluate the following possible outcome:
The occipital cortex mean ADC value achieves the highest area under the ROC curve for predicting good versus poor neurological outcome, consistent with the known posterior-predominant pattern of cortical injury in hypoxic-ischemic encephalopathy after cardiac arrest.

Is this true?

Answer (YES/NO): YES